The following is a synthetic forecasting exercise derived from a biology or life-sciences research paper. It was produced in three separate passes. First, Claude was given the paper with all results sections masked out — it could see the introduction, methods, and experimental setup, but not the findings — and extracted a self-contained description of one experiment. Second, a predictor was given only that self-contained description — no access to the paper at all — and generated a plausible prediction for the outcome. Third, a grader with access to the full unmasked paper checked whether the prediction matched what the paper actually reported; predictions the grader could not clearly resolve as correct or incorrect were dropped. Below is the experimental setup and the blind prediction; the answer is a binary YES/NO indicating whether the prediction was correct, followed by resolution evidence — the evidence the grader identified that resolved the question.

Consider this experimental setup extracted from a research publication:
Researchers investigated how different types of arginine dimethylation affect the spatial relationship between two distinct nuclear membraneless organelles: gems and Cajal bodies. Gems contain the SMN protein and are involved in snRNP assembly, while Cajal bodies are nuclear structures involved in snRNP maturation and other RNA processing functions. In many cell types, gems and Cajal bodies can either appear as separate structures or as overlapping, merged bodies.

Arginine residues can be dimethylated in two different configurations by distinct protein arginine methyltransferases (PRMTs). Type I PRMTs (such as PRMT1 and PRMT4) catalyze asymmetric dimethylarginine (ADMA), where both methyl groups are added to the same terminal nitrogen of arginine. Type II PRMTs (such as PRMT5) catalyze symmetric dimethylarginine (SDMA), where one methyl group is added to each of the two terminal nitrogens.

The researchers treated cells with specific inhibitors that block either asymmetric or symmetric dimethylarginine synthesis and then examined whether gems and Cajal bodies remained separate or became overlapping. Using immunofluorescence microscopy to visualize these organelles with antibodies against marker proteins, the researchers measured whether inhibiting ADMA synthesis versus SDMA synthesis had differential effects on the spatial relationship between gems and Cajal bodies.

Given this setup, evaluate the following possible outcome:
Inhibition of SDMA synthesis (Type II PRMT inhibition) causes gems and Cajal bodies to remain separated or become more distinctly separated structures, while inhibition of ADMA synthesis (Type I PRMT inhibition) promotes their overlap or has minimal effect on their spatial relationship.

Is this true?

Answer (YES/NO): YES